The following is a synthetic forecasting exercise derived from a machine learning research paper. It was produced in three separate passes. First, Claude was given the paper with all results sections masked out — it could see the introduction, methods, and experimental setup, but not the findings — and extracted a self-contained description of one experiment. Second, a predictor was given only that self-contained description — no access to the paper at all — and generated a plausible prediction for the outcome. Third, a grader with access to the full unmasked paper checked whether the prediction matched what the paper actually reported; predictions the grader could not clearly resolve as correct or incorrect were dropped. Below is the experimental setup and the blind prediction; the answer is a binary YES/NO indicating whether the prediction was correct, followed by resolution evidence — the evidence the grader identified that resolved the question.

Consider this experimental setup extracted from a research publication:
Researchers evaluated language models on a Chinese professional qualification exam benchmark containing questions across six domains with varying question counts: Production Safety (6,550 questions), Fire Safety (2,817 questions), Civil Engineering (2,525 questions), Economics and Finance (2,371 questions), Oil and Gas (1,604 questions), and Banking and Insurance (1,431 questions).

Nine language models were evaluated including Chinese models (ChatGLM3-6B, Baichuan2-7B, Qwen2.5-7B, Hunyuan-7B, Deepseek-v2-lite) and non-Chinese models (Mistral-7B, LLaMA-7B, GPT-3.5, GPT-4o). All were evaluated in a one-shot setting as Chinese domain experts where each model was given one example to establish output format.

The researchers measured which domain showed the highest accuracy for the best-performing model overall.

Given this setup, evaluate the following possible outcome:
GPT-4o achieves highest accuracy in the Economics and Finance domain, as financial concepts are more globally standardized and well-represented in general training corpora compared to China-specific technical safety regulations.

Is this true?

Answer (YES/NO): NO